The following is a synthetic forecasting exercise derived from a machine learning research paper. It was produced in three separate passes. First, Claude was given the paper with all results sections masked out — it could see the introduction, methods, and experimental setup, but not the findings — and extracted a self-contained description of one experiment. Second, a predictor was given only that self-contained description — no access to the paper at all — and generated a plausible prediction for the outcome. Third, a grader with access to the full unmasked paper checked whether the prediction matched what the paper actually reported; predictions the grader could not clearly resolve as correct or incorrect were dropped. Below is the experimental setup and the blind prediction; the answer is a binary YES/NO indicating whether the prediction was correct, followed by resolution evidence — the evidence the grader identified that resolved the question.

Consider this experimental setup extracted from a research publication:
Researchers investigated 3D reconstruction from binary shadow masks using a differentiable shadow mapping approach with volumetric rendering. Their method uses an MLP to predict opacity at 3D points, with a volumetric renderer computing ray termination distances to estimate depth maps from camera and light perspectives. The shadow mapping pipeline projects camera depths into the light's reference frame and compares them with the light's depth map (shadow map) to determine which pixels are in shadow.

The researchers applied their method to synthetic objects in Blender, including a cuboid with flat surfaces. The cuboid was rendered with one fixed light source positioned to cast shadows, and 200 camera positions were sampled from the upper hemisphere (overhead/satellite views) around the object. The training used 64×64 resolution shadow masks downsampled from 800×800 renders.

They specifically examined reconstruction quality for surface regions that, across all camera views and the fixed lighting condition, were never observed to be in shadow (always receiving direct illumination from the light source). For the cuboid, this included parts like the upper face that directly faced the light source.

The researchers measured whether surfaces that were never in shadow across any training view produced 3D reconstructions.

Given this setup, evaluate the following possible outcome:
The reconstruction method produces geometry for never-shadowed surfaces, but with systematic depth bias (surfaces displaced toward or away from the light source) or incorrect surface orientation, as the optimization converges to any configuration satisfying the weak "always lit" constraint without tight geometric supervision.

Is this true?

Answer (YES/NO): NO